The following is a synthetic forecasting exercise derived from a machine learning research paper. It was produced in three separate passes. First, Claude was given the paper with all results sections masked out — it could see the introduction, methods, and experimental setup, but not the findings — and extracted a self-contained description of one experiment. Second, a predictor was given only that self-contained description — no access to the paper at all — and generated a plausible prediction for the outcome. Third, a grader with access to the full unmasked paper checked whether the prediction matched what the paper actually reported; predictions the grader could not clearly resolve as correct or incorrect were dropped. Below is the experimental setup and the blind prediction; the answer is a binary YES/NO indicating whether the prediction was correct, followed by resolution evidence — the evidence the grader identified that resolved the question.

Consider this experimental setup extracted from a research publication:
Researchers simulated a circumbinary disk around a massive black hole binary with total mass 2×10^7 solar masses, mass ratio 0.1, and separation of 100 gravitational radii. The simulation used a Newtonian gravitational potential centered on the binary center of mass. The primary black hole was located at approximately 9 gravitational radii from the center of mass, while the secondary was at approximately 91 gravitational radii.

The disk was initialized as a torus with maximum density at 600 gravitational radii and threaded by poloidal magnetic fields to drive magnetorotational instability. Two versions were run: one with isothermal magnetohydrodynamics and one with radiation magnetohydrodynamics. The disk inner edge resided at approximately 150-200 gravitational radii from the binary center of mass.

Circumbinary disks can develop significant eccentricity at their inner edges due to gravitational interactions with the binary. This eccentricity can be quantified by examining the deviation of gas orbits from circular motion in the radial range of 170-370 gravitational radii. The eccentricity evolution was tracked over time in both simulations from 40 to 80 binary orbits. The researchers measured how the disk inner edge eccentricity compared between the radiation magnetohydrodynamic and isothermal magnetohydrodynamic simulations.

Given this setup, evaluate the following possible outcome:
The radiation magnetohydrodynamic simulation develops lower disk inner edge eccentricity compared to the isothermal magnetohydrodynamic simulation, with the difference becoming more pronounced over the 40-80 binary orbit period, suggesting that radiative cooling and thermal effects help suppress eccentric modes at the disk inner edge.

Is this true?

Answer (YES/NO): YES